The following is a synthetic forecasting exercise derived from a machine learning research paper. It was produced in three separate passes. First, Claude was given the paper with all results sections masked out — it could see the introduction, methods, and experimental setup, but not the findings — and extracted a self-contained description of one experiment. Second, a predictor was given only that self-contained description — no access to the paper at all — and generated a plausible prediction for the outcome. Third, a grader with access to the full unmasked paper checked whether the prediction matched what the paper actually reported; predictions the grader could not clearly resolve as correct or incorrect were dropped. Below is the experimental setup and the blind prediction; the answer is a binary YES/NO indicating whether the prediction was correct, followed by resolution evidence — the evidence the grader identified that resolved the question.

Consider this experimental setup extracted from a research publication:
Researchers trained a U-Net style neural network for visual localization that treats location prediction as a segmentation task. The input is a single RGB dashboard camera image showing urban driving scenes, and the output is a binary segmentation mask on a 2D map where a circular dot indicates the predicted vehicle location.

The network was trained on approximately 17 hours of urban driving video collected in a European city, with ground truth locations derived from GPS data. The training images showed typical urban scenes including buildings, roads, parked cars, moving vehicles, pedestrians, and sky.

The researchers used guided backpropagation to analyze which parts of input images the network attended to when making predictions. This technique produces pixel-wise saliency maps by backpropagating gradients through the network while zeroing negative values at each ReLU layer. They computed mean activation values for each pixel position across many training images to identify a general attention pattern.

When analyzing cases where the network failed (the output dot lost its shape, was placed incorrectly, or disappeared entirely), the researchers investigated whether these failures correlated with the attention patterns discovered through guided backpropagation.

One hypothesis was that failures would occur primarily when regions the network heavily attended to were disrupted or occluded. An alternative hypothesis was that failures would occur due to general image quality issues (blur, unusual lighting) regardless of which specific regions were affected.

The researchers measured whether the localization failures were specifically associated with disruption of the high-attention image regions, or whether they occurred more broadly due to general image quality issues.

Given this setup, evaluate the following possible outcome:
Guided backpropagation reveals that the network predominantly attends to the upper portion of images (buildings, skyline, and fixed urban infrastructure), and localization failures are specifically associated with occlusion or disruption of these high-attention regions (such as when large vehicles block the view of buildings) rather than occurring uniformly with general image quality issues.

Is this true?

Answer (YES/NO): YES